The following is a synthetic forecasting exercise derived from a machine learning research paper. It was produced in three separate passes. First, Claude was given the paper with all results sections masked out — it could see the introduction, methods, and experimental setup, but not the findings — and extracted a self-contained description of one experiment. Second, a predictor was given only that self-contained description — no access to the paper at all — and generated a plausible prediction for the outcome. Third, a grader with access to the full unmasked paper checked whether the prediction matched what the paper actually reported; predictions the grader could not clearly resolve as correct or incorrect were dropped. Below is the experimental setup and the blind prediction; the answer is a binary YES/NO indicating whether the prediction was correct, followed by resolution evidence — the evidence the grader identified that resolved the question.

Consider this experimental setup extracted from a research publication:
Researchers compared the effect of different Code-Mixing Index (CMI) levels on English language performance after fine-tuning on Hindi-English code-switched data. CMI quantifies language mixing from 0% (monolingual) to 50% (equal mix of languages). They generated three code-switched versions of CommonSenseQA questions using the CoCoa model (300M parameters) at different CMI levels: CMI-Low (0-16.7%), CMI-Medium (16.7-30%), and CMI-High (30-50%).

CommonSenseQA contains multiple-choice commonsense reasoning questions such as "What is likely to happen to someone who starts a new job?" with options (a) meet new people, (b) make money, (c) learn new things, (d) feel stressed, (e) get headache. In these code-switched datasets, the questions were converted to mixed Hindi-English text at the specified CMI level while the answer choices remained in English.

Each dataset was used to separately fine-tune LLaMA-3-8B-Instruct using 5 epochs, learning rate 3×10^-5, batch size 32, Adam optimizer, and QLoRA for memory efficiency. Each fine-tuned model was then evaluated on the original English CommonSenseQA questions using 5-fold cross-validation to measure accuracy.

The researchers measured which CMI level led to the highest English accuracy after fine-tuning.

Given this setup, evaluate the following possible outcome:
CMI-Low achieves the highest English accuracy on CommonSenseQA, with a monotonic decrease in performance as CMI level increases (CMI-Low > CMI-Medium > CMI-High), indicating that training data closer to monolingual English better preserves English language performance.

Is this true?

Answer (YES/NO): NO